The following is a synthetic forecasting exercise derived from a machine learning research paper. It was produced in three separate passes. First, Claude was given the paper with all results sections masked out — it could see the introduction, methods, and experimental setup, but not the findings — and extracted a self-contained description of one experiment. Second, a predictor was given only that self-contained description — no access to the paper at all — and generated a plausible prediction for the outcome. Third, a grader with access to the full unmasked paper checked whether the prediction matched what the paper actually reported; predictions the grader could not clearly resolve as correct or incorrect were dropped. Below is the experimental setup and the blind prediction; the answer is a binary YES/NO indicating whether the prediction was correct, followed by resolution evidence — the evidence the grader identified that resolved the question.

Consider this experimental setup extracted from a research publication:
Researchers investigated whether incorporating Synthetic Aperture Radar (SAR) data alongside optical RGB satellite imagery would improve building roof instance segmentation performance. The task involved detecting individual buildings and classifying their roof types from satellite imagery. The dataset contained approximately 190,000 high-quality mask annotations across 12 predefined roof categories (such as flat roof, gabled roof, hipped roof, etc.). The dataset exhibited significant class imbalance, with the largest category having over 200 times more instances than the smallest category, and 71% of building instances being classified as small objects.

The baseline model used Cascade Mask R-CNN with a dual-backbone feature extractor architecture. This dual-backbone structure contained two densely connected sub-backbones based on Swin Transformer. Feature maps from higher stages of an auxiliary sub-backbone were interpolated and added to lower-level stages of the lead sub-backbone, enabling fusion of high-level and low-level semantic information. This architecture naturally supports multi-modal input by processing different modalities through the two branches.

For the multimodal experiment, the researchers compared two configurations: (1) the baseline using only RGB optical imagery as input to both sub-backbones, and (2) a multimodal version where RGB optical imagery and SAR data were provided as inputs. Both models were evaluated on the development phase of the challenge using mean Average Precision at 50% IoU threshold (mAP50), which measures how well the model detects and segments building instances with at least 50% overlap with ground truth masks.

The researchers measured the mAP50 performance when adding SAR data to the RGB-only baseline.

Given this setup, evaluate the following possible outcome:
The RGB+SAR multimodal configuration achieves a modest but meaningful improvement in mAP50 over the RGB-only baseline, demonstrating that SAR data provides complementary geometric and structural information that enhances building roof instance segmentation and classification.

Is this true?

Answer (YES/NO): NO